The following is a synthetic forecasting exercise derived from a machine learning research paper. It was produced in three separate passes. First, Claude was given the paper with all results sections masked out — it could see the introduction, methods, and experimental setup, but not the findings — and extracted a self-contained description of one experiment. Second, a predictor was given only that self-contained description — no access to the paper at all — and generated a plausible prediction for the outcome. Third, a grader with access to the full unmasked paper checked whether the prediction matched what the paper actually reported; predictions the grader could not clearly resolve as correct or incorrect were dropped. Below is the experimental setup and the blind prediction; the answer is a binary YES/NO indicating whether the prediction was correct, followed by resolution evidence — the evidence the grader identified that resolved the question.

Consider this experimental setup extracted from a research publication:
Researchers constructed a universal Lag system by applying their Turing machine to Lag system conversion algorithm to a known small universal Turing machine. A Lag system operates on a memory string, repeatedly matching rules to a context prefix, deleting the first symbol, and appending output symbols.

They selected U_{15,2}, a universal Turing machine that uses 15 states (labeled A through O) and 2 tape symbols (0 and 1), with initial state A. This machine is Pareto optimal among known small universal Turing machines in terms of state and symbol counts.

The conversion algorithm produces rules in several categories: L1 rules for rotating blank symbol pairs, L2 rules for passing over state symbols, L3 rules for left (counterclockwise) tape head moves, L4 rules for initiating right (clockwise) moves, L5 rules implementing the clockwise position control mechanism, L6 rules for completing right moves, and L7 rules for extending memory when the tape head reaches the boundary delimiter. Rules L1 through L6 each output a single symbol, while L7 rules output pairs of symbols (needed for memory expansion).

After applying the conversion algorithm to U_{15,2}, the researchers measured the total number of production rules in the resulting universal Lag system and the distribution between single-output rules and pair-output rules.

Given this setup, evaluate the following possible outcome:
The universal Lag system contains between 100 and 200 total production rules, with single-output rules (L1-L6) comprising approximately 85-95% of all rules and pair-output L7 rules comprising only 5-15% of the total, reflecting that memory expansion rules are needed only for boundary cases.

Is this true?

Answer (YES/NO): NO